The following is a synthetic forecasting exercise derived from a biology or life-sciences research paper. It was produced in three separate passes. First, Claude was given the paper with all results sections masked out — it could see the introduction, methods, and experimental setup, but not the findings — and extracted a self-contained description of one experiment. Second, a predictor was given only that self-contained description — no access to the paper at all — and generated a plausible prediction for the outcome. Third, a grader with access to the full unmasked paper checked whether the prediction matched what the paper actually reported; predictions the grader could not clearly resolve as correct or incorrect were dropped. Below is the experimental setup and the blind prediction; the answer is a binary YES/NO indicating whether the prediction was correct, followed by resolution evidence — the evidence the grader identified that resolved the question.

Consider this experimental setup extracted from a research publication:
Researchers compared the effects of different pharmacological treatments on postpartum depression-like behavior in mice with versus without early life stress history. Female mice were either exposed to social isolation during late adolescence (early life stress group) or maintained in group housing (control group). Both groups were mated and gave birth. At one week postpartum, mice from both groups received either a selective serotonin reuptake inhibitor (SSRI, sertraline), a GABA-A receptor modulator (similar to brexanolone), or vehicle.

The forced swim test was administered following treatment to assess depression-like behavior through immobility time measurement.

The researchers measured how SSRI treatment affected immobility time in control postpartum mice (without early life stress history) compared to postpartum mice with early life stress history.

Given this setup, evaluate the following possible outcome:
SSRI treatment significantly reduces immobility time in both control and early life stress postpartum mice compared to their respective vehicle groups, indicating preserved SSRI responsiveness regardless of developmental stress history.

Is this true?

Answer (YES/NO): NO